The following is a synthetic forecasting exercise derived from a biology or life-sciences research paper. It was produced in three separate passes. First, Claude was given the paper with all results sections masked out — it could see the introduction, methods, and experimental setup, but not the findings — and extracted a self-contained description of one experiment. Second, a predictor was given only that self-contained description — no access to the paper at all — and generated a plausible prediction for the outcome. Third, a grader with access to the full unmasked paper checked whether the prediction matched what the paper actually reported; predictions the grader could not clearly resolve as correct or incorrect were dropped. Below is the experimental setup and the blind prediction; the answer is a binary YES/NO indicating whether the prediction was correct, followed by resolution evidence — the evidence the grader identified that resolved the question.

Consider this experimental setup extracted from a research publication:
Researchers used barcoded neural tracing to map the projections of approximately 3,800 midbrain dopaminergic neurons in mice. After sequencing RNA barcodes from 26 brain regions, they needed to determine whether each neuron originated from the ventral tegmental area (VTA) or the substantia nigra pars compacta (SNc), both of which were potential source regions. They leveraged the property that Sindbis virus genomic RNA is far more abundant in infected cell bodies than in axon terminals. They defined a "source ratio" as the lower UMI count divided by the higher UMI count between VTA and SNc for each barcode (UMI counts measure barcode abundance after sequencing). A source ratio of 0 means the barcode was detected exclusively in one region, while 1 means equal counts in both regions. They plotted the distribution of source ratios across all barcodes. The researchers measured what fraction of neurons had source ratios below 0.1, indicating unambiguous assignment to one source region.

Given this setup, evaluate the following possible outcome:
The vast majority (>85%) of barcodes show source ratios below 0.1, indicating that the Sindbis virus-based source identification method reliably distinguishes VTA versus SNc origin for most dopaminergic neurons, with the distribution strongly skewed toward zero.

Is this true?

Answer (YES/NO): YES